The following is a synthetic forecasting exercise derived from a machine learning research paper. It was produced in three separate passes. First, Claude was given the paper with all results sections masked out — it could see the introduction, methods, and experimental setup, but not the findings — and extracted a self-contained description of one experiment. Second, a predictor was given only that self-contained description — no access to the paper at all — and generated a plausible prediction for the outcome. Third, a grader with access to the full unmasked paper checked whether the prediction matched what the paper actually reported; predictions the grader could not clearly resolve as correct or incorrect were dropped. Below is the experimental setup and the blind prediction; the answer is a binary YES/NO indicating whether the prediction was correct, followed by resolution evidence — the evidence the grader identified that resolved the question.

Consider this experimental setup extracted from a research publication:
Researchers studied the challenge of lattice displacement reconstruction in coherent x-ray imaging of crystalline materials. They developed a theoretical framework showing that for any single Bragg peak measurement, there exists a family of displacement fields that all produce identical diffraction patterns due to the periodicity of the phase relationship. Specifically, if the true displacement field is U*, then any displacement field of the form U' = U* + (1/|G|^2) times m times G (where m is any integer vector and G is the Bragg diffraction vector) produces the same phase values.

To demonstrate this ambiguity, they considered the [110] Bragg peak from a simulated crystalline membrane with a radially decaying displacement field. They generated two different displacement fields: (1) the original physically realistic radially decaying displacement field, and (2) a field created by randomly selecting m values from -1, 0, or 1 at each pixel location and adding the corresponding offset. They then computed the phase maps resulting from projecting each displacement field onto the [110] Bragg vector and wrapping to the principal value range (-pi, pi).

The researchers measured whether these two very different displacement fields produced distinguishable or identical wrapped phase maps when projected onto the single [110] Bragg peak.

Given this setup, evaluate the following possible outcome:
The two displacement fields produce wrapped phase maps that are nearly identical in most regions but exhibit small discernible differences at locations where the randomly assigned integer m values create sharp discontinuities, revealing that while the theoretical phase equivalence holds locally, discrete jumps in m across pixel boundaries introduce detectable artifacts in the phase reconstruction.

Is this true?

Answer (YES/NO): NO